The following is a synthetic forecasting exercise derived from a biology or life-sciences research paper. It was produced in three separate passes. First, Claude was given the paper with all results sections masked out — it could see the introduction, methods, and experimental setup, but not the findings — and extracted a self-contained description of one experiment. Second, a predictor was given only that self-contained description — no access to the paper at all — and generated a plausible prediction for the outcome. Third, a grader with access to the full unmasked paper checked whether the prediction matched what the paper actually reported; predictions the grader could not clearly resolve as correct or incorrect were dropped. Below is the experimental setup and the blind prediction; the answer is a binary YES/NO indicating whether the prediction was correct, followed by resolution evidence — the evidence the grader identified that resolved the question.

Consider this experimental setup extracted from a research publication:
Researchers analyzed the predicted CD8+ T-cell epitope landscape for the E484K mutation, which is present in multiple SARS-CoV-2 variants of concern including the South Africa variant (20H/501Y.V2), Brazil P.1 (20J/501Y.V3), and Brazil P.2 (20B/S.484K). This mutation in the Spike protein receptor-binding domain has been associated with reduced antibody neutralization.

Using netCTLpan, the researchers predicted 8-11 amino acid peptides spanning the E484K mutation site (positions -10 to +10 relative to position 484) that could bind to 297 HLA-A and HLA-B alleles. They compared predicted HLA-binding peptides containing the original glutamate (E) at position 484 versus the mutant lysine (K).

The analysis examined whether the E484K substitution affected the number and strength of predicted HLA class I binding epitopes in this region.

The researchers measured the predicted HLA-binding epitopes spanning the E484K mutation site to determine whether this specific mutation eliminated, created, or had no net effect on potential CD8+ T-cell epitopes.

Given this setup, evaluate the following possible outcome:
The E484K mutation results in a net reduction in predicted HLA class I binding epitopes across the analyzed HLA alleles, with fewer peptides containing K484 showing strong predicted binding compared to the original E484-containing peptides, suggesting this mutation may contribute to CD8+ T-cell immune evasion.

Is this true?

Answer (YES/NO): NO